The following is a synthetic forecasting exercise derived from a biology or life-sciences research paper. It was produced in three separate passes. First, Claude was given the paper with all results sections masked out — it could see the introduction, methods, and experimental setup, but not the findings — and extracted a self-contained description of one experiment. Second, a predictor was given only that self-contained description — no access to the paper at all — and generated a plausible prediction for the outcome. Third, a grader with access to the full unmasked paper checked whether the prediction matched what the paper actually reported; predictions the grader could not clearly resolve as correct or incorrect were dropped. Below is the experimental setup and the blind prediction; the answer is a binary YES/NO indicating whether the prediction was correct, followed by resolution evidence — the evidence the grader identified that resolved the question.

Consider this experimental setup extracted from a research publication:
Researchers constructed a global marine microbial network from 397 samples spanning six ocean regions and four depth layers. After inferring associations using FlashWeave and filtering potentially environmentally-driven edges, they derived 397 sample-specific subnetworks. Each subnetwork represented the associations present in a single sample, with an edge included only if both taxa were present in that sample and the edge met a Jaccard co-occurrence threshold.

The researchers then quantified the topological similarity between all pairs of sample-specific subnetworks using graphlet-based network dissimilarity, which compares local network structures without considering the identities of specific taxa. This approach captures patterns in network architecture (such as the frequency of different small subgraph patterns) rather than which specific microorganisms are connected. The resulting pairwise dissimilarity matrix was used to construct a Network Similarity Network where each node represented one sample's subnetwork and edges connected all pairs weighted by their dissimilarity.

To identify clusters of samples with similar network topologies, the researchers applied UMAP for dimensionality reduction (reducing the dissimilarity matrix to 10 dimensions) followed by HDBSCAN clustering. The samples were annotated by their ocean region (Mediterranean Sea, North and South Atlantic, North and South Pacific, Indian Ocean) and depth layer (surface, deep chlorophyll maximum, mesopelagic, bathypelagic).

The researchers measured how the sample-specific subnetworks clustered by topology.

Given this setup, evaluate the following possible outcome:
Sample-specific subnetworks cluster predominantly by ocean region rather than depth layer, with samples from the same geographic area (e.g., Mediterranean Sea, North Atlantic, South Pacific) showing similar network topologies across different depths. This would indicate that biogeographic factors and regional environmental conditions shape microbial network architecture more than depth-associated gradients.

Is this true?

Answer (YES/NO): NO